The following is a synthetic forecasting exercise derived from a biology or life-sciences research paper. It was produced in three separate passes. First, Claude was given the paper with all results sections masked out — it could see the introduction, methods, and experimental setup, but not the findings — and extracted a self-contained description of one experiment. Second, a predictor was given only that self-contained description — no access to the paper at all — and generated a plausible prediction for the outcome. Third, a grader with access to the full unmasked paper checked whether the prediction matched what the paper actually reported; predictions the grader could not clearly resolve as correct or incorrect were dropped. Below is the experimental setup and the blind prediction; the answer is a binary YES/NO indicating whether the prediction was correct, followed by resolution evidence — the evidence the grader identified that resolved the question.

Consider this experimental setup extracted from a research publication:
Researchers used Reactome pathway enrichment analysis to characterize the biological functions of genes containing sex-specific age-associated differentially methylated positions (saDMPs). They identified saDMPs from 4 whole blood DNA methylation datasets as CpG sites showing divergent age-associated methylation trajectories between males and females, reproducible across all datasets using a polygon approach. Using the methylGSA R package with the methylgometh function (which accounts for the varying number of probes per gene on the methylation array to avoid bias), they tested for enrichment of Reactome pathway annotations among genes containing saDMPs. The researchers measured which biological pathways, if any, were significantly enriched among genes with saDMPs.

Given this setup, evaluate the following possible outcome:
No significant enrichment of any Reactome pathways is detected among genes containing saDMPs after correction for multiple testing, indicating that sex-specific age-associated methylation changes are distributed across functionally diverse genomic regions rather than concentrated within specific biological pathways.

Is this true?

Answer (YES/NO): NO